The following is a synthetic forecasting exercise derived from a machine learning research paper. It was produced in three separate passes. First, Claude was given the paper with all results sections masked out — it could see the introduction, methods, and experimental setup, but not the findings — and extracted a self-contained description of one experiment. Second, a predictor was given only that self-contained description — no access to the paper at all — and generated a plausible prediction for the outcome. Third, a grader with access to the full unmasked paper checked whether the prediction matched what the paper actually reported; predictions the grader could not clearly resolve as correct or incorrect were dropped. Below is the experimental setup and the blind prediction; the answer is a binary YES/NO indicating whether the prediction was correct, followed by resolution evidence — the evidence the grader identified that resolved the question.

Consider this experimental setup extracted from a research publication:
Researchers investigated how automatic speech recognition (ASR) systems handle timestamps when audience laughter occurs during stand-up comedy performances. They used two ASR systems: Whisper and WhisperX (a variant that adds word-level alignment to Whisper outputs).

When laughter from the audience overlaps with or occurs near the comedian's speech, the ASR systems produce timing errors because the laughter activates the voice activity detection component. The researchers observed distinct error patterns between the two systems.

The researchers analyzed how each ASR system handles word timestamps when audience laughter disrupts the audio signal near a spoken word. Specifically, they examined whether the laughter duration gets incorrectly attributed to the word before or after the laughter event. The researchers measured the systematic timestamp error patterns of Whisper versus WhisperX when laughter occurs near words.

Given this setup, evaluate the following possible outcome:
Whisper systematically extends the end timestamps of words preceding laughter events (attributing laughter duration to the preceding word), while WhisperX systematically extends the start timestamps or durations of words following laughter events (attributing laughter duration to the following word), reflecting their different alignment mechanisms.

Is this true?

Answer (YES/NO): NO